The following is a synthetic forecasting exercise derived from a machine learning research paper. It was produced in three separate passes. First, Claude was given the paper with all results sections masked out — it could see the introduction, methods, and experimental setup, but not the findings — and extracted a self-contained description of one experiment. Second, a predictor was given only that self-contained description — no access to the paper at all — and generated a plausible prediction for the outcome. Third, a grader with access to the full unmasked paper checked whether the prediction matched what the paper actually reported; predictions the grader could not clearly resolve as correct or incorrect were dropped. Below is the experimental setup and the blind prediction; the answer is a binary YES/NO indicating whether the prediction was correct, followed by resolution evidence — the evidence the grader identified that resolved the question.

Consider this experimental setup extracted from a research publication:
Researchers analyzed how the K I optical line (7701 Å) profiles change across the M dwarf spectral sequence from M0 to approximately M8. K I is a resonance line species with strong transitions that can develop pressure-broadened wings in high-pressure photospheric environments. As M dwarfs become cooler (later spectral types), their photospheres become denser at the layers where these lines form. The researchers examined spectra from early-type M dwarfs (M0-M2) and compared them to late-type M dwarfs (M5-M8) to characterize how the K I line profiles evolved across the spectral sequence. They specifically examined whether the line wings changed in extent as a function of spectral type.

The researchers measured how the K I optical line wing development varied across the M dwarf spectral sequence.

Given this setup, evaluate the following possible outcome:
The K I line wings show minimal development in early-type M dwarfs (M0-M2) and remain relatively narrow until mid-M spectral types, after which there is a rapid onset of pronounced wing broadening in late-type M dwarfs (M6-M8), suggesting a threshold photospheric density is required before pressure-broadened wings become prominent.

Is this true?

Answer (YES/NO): NO